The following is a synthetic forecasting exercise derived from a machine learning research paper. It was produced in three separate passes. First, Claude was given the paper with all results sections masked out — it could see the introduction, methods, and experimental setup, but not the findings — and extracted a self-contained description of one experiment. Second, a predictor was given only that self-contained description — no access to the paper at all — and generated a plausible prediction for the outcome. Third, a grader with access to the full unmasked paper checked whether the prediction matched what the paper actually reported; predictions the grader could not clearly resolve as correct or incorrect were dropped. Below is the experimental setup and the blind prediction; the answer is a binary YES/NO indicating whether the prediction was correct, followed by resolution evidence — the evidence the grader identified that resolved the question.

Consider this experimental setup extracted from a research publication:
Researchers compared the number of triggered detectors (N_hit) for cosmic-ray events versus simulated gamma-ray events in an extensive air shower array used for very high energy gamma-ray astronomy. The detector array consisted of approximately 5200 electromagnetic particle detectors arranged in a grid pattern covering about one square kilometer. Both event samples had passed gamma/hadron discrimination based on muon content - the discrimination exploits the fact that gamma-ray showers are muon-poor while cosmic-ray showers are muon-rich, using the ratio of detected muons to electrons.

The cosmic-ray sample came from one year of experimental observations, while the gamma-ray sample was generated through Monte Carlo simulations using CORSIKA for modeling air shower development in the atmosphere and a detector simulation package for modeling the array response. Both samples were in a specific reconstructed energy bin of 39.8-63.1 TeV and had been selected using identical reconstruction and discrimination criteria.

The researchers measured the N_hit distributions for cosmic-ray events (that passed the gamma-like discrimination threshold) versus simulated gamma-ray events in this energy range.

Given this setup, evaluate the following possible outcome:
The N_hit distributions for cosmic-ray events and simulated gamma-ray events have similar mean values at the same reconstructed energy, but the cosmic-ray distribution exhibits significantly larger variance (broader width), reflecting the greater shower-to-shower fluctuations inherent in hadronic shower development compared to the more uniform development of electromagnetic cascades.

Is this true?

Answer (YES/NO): NO